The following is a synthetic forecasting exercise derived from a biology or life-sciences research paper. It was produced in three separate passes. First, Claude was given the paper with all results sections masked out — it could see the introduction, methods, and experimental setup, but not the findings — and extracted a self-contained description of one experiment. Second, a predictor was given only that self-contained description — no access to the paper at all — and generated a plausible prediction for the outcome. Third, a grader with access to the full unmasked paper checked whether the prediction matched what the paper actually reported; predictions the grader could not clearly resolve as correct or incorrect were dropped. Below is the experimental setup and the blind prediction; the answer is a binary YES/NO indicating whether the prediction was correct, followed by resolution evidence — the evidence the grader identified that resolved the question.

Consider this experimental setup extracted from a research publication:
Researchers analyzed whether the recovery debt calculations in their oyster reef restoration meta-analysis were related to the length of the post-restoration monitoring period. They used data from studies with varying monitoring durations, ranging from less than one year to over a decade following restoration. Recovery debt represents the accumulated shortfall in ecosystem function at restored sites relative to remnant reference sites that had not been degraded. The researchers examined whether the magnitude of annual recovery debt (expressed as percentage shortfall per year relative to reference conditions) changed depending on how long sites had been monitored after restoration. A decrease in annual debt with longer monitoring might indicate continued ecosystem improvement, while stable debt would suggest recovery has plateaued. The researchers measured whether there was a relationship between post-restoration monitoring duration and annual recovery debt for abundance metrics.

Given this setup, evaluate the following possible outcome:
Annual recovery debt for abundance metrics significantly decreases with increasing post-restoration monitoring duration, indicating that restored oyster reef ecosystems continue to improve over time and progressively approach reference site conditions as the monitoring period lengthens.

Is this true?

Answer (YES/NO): NO